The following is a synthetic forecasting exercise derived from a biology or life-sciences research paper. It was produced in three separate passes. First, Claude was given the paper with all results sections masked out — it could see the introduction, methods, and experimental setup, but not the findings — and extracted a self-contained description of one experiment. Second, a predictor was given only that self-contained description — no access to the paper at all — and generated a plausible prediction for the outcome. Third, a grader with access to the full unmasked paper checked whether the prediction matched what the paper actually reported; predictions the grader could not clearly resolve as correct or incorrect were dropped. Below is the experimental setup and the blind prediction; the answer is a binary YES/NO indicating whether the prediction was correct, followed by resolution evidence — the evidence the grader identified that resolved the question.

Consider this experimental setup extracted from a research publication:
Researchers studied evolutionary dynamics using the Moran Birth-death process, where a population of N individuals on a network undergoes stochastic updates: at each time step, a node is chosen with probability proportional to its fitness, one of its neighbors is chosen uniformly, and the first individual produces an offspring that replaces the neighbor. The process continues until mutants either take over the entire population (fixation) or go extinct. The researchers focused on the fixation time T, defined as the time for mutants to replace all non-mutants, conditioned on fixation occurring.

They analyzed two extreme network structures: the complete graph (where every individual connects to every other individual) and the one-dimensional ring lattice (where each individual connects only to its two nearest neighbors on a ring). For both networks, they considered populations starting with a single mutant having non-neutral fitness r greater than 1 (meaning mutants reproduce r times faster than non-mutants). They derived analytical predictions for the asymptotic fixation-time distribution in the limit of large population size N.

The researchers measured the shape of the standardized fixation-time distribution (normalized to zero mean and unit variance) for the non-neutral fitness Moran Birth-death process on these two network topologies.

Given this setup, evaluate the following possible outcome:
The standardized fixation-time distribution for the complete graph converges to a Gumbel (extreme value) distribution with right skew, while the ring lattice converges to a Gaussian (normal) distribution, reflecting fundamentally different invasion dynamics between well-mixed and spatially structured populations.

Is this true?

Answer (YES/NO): NO